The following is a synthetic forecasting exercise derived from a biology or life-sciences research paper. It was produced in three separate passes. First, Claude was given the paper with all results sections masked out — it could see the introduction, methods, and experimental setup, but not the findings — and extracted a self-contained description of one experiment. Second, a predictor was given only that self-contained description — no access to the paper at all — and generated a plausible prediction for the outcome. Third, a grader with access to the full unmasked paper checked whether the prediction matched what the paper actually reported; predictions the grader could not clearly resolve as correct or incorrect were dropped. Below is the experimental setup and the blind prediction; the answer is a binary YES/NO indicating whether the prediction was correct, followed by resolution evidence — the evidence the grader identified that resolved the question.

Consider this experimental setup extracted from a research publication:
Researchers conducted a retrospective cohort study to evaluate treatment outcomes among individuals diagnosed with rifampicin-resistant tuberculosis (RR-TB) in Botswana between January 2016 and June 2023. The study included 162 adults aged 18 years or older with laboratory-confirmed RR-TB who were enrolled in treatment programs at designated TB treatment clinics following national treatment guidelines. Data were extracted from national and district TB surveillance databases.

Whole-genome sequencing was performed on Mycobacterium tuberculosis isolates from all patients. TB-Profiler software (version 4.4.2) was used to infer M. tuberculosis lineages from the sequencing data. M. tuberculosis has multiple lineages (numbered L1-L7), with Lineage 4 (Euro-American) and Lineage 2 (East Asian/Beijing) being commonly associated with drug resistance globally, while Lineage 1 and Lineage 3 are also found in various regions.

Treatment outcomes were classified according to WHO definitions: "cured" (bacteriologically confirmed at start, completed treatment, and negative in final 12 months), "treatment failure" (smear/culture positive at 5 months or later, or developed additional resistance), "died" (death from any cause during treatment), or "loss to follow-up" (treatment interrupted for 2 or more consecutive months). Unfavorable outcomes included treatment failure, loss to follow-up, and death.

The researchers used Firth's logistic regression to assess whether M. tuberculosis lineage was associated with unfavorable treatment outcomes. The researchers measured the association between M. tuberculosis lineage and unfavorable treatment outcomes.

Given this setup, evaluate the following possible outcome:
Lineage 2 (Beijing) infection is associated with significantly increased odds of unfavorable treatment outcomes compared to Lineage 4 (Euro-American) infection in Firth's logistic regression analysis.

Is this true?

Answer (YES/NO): NO